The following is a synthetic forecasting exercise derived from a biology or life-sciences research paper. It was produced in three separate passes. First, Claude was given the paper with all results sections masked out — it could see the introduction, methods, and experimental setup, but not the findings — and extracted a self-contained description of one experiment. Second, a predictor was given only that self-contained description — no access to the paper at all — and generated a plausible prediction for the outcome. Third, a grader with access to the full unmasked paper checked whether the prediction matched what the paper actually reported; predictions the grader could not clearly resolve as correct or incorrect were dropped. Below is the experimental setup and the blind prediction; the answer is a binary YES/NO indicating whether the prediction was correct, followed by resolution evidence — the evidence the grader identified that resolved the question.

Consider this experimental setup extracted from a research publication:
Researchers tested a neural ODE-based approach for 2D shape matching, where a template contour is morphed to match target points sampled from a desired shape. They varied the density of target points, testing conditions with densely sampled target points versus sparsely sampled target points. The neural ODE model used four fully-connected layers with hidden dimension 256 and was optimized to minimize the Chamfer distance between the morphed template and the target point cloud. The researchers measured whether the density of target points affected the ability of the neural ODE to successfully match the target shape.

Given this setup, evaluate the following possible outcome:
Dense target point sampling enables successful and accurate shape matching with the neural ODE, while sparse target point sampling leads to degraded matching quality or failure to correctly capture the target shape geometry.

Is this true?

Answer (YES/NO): NO